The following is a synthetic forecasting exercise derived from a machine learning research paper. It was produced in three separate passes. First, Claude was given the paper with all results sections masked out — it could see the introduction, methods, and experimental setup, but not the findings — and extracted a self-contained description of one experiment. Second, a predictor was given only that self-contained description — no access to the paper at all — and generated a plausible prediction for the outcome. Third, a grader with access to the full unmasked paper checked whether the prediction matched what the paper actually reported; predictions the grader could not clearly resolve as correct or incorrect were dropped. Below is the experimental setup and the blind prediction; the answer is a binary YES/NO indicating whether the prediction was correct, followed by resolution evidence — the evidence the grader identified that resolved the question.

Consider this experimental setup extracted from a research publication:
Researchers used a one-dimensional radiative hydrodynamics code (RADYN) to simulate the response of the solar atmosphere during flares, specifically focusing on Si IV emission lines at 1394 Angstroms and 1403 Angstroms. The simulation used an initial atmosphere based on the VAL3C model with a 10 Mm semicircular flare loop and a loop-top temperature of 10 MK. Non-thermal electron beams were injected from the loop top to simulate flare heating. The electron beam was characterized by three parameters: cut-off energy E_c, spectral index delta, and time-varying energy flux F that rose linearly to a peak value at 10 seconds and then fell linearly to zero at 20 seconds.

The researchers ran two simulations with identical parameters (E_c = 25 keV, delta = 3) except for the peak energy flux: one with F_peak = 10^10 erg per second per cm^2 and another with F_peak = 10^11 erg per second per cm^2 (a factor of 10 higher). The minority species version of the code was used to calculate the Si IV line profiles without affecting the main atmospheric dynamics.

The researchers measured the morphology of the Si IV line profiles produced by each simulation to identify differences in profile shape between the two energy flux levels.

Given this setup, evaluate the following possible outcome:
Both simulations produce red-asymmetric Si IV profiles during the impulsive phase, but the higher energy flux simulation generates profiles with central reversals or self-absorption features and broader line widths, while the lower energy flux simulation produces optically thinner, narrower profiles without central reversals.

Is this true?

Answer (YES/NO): NO